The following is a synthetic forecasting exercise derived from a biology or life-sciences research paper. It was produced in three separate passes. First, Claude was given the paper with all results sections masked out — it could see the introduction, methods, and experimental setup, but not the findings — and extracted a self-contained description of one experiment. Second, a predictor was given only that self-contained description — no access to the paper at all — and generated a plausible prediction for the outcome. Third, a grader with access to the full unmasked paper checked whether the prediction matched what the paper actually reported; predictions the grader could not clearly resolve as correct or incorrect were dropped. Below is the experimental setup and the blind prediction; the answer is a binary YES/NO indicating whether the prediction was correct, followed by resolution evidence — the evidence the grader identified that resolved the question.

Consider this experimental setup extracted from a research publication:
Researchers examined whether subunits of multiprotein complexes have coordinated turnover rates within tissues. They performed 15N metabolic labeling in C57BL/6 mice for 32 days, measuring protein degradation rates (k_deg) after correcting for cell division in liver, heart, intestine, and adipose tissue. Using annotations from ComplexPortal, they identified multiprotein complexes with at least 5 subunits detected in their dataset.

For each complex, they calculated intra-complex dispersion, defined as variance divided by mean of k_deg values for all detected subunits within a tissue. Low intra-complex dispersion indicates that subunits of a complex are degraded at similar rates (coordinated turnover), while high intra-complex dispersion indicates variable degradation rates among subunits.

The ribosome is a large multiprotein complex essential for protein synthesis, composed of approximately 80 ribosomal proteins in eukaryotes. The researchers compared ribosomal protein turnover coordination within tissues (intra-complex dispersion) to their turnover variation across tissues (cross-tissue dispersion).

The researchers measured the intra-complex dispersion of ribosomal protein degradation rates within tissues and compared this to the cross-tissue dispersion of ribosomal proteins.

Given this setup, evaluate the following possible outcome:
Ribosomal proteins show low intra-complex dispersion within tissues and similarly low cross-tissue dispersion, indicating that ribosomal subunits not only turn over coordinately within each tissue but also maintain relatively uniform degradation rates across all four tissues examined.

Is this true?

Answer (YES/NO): YES